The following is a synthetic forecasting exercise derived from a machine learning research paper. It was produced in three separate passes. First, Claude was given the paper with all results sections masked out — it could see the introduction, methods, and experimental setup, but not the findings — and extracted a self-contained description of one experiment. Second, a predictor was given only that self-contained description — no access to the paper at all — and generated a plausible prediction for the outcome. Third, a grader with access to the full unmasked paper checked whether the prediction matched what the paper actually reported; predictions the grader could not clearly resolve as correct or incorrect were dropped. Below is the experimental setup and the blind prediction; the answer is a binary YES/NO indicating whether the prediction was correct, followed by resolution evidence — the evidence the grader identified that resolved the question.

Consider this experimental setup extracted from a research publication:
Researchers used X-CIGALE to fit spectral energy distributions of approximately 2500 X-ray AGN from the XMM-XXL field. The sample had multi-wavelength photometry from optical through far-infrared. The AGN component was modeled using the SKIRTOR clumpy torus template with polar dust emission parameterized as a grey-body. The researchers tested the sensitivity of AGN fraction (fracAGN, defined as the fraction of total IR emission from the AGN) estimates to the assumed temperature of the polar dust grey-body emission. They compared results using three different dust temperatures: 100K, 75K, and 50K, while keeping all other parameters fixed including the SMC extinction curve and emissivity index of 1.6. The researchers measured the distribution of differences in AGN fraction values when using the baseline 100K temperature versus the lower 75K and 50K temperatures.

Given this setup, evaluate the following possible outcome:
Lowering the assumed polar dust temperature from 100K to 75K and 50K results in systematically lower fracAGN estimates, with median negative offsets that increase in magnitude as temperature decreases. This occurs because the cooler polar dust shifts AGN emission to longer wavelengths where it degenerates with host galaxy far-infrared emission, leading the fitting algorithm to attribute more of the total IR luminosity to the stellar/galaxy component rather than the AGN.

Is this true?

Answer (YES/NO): NO